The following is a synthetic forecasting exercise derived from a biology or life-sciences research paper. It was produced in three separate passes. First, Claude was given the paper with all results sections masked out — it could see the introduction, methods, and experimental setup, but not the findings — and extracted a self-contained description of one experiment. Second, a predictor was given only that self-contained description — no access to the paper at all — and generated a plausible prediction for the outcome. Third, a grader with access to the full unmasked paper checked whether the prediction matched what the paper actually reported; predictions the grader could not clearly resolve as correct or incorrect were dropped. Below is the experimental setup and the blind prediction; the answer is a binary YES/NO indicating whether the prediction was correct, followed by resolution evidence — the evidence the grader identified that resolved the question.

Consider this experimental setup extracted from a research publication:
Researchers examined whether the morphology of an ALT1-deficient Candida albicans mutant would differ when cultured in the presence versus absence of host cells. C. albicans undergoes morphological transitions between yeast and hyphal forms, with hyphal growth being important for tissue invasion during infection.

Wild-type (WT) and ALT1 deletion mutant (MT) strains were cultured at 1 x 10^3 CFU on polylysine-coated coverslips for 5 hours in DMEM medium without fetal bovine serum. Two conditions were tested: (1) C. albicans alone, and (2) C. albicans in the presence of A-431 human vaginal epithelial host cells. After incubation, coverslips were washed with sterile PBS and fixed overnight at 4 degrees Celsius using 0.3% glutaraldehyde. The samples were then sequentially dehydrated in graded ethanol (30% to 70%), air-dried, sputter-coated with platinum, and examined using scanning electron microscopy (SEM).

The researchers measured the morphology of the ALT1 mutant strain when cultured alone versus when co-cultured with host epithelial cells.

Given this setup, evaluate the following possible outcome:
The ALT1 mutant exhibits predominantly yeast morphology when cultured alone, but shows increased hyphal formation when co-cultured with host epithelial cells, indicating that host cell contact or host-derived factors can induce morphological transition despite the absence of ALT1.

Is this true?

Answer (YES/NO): YES